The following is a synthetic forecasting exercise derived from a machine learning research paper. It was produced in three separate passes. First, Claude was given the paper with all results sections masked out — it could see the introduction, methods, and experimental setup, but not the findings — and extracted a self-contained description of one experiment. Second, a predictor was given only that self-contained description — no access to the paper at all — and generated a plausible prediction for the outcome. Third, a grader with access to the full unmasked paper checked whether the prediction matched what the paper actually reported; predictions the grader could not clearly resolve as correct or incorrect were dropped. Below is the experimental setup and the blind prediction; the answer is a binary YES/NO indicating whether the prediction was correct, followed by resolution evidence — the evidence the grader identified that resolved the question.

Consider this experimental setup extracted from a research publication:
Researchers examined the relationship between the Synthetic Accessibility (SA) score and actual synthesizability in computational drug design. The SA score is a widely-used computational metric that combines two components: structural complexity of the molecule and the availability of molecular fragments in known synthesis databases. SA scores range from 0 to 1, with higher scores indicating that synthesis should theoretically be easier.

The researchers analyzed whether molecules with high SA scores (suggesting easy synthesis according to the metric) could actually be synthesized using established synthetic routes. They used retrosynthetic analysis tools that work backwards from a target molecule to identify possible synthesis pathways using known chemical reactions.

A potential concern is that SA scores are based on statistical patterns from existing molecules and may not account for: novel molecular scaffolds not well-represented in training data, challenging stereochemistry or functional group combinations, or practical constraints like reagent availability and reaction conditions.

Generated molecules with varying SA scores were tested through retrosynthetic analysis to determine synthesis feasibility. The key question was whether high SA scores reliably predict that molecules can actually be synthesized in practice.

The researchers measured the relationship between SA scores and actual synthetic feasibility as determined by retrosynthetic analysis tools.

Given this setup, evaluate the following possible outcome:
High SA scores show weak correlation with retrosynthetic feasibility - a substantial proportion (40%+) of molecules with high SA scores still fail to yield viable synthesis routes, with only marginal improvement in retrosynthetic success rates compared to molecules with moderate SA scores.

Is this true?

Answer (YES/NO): YES